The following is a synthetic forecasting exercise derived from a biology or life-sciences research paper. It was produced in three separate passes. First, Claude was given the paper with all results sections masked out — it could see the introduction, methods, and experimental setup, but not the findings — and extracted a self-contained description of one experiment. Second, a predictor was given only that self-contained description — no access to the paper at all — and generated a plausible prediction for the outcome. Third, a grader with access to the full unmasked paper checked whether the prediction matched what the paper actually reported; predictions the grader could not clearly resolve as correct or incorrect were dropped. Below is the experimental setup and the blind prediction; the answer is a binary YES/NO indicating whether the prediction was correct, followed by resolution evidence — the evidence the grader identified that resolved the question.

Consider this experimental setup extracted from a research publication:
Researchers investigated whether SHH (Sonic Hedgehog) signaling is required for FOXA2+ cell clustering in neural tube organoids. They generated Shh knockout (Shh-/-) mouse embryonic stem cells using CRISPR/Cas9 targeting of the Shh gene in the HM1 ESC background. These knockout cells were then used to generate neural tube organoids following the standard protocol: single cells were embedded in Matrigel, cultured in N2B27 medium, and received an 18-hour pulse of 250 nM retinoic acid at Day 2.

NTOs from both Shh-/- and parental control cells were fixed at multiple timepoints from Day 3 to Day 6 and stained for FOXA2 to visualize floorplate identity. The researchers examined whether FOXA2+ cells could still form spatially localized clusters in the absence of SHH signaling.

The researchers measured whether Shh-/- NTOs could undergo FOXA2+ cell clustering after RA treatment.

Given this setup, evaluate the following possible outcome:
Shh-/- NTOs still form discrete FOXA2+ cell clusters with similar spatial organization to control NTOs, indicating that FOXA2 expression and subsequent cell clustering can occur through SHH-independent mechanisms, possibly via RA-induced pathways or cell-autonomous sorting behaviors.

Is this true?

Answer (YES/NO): YES